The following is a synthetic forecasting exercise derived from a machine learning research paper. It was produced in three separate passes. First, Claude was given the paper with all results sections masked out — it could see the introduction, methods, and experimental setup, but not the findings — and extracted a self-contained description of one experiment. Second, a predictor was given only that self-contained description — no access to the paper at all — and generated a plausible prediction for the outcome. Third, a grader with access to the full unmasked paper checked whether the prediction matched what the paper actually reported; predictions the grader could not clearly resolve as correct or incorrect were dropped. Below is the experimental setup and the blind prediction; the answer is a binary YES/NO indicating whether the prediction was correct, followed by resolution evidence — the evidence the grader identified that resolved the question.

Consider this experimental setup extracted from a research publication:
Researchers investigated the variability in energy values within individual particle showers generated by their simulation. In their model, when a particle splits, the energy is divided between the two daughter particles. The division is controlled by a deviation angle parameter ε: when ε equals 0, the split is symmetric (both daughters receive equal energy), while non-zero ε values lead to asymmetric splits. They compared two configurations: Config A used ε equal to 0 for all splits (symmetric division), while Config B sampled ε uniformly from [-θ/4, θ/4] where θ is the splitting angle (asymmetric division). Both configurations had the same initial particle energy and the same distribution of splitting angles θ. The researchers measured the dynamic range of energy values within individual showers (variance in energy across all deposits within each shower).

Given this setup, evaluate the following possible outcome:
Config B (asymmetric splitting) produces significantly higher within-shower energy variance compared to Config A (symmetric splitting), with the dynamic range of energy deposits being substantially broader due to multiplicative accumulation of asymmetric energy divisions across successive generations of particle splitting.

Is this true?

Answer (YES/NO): YES